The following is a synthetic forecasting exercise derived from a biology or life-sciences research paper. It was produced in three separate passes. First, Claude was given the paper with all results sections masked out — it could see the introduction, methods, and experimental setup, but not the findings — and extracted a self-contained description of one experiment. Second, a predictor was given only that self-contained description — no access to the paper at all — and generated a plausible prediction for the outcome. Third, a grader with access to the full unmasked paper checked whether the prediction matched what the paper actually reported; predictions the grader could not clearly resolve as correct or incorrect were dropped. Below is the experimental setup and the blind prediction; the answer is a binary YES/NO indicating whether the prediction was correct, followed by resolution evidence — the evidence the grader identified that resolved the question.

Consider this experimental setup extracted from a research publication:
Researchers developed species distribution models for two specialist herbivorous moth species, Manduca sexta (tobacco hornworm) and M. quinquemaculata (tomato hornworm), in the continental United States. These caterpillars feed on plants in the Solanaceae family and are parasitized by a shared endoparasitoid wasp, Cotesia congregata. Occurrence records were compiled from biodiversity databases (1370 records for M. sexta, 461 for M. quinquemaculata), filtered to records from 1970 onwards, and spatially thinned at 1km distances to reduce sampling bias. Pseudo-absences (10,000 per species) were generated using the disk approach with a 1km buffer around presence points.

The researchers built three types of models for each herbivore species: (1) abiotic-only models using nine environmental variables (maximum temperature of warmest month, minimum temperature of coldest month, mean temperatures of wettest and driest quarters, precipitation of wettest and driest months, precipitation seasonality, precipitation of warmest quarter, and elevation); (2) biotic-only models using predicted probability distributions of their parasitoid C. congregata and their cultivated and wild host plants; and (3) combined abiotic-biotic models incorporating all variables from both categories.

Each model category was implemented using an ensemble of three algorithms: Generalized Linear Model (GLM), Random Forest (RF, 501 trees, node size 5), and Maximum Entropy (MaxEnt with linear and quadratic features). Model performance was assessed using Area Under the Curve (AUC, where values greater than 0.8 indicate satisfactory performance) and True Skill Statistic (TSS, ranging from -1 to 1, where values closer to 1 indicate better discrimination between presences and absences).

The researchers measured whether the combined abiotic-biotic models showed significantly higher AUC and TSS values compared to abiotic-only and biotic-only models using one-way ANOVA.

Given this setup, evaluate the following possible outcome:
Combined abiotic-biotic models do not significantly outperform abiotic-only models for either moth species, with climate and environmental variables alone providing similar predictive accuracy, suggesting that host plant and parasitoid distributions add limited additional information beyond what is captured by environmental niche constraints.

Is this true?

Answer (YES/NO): YES